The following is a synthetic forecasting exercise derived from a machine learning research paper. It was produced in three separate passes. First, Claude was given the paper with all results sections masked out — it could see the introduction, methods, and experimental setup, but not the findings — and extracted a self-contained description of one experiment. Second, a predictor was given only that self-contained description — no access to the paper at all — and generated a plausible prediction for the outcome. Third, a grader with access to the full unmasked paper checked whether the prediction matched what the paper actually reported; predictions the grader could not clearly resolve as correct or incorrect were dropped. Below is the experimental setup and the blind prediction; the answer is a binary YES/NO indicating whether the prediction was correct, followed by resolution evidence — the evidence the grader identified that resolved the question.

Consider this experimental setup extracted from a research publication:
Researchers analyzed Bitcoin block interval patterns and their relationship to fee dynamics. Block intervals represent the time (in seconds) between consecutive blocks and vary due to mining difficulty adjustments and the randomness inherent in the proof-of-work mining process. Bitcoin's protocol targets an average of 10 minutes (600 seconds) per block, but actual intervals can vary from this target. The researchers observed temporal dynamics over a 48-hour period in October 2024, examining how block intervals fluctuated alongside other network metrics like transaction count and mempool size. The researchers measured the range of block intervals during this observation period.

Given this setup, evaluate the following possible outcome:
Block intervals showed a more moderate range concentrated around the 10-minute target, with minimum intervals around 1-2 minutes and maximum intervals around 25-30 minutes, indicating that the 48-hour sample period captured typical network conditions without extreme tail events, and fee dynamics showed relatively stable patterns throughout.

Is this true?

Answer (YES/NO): NO